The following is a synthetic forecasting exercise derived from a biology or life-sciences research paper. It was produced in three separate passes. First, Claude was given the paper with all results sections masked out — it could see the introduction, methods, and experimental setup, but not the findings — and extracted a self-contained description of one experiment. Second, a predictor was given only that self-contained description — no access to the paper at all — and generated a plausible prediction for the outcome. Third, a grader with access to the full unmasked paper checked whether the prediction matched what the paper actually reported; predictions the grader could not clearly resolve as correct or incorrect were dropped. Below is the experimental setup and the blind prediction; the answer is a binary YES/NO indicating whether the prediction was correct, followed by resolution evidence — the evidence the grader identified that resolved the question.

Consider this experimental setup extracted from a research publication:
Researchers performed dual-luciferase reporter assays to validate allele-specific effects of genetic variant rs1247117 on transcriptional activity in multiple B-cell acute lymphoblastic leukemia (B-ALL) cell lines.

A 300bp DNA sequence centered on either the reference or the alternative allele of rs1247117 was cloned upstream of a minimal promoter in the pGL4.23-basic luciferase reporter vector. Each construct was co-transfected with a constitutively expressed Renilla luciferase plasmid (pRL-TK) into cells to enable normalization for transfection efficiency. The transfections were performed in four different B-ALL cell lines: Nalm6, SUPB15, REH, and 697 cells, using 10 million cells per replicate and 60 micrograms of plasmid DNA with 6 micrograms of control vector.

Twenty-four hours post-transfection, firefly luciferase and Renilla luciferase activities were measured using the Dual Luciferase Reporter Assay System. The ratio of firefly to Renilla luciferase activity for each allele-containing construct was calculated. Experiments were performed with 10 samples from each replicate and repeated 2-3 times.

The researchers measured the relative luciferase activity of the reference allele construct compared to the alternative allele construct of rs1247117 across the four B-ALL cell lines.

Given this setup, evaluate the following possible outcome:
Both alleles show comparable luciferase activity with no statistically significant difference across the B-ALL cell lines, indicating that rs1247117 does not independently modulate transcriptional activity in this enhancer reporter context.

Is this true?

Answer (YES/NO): NO